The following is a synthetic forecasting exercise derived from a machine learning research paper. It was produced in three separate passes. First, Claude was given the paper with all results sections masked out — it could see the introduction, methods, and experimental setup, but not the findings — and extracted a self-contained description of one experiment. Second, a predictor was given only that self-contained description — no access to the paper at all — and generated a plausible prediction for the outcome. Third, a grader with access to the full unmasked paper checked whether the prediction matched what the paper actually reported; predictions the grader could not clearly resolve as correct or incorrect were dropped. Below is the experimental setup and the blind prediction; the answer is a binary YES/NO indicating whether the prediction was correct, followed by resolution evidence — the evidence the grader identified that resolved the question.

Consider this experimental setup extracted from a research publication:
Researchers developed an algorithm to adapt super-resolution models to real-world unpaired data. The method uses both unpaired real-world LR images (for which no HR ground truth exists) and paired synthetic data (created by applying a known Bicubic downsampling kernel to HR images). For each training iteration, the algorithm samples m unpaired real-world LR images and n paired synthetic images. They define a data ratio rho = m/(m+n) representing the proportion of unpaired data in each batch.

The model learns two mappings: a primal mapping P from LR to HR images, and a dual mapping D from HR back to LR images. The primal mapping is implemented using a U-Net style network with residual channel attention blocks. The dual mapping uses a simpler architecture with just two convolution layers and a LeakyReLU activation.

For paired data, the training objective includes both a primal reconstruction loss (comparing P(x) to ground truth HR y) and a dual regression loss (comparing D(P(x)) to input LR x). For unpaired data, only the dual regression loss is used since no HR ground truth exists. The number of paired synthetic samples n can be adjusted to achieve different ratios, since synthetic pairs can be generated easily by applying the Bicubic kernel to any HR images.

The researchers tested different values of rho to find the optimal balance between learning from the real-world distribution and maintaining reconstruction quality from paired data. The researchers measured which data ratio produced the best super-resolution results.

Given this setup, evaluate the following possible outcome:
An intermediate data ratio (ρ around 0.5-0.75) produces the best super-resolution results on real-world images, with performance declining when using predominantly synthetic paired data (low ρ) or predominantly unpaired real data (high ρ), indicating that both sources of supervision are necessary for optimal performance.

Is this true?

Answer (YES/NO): NO